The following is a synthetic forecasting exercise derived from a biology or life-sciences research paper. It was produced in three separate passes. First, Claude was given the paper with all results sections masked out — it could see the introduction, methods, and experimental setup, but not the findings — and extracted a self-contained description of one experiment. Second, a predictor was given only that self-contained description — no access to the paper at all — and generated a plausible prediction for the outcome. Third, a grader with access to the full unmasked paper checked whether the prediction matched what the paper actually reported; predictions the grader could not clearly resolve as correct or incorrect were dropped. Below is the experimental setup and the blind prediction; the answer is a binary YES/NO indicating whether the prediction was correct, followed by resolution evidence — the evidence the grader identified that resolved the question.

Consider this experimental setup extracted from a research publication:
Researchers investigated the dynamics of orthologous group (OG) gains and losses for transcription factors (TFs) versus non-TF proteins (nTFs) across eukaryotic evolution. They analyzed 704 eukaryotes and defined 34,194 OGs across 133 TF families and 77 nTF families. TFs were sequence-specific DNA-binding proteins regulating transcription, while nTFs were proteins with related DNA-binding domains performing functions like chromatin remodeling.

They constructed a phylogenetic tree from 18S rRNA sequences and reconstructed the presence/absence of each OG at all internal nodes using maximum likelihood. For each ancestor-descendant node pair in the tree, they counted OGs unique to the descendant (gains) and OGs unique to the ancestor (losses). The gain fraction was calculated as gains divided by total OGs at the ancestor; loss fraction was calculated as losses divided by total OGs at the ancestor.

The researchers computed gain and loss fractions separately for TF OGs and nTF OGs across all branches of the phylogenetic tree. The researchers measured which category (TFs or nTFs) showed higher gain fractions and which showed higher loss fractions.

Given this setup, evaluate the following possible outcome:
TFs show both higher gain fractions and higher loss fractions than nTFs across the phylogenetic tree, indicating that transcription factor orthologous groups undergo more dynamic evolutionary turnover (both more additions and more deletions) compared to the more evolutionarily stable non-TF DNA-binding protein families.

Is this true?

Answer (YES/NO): YES